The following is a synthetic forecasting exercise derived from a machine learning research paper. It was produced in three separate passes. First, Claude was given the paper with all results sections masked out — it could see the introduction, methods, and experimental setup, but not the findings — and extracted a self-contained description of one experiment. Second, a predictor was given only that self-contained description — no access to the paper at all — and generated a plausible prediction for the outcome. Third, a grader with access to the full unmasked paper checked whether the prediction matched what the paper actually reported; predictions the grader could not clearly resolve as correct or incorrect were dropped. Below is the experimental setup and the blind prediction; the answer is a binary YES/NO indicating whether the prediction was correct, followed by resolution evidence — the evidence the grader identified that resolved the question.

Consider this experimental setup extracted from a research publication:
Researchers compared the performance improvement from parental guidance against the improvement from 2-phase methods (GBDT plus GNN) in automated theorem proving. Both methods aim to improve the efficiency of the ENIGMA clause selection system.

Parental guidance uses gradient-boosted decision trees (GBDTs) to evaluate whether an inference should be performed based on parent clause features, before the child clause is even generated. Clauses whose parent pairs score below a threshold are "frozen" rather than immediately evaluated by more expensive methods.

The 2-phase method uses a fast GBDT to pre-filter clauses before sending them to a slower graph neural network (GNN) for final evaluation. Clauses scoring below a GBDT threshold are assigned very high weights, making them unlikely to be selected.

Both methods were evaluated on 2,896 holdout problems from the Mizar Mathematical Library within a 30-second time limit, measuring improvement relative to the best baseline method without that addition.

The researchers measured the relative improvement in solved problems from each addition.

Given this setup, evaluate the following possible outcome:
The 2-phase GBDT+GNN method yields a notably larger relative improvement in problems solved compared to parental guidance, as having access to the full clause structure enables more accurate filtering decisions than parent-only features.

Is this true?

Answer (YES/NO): NO